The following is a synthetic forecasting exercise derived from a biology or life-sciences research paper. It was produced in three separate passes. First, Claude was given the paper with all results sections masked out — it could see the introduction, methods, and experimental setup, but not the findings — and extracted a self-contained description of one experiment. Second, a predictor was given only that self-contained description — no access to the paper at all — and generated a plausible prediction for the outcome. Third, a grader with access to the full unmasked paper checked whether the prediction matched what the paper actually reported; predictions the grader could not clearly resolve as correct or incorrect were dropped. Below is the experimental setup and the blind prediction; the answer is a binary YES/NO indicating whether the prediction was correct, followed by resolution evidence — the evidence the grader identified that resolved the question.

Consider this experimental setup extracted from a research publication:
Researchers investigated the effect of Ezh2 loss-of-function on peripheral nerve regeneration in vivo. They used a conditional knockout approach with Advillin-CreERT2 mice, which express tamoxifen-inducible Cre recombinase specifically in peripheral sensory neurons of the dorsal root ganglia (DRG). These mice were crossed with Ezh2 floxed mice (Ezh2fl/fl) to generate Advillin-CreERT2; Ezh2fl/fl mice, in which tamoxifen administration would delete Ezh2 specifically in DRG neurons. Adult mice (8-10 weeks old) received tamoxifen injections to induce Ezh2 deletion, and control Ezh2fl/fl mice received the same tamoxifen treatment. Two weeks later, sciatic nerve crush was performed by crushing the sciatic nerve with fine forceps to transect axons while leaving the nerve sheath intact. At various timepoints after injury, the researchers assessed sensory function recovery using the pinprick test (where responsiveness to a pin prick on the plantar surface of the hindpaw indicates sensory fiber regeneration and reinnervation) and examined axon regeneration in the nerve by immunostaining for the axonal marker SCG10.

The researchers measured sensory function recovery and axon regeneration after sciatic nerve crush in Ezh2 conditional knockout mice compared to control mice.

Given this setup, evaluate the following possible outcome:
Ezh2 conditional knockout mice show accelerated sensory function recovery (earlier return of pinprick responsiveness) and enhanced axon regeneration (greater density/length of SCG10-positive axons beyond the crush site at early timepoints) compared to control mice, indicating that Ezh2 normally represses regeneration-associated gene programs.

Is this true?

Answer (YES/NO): NO